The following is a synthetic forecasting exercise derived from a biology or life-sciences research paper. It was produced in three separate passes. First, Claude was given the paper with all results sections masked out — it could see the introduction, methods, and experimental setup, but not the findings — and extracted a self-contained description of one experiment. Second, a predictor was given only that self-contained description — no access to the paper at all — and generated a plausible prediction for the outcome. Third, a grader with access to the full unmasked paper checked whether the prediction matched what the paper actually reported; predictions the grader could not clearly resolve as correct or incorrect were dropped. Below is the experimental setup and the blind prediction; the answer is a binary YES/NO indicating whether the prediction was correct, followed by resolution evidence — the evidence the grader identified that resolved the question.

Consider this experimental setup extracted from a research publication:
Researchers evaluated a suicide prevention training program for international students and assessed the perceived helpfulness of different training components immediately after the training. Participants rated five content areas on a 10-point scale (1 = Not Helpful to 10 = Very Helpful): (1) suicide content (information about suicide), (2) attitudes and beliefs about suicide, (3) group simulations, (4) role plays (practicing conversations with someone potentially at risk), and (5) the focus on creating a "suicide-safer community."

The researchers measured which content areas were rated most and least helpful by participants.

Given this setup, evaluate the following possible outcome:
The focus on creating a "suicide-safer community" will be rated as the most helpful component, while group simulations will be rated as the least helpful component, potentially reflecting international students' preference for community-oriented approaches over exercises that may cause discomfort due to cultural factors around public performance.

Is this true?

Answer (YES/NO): NO